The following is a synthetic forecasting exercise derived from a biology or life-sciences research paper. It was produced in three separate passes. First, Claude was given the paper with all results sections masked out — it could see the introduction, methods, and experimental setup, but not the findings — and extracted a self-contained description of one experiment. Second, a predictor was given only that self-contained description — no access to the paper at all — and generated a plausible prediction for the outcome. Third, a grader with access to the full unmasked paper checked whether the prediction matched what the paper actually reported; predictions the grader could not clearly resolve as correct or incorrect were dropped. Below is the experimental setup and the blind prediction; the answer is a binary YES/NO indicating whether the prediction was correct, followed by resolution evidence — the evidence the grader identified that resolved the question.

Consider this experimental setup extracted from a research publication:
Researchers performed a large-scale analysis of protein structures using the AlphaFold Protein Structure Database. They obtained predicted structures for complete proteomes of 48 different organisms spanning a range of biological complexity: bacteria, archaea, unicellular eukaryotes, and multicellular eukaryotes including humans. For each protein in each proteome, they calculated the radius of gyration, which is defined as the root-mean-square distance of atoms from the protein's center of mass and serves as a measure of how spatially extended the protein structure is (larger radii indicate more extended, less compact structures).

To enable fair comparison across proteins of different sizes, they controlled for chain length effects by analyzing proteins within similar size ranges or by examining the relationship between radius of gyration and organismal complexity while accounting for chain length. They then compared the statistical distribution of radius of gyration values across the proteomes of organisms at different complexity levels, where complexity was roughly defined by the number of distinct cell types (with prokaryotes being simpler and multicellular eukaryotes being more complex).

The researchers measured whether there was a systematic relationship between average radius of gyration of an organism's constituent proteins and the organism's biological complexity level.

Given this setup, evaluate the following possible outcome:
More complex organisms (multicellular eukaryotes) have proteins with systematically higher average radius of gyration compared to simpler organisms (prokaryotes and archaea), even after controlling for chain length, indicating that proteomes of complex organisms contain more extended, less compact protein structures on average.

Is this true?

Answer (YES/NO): YES